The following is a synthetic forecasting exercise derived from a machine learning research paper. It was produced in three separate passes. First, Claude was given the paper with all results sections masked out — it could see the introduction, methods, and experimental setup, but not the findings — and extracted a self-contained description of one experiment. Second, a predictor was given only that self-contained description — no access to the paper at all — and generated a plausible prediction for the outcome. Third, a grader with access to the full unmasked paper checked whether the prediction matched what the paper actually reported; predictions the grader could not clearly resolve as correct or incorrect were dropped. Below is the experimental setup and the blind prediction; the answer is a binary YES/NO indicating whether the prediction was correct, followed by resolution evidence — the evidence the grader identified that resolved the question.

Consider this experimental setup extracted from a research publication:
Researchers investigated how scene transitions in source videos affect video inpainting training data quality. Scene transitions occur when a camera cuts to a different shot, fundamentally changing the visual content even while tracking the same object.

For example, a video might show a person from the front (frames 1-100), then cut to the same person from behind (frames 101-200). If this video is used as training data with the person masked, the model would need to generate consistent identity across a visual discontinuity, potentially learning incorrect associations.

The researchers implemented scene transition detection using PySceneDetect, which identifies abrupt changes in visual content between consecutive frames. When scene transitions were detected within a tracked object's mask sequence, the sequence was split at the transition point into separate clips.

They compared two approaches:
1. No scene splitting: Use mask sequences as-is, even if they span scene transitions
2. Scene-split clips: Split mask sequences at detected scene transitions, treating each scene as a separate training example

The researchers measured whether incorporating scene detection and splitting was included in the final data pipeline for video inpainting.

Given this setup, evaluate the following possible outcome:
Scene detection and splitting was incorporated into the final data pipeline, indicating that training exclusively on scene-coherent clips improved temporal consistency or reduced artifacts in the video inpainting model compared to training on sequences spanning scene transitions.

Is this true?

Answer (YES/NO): YES